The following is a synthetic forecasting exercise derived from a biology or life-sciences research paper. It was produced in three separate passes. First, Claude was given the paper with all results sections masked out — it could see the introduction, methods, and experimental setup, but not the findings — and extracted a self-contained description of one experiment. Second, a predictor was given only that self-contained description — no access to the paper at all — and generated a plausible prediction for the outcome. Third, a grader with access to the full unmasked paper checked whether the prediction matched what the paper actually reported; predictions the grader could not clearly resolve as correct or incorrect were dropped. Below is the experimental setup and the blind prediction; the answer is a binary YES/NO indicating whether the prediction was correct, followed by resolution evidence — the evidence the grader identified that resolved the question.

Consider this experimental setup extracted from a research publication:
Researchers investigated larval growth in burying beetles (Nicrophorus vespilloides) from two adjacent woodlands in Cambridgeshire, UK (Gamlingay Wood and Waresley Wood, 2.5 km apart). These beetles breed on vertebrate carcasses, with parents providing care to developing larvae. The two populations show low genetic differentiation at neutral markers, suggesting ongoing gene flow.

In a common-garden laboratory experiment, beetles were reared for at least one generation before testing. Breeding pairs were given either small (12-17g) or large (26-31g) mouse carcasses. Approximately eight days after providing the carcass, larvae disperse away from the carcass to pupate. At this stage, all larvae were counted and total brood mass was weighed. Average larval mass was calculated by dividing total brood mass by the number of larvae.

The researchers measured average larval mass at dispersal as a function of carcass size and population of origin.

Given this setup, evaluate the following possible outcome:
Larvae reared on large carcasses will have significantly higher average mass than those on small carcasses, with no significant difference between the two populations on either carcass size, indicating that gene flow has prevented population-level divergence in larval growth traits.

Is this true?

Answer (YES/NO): YES